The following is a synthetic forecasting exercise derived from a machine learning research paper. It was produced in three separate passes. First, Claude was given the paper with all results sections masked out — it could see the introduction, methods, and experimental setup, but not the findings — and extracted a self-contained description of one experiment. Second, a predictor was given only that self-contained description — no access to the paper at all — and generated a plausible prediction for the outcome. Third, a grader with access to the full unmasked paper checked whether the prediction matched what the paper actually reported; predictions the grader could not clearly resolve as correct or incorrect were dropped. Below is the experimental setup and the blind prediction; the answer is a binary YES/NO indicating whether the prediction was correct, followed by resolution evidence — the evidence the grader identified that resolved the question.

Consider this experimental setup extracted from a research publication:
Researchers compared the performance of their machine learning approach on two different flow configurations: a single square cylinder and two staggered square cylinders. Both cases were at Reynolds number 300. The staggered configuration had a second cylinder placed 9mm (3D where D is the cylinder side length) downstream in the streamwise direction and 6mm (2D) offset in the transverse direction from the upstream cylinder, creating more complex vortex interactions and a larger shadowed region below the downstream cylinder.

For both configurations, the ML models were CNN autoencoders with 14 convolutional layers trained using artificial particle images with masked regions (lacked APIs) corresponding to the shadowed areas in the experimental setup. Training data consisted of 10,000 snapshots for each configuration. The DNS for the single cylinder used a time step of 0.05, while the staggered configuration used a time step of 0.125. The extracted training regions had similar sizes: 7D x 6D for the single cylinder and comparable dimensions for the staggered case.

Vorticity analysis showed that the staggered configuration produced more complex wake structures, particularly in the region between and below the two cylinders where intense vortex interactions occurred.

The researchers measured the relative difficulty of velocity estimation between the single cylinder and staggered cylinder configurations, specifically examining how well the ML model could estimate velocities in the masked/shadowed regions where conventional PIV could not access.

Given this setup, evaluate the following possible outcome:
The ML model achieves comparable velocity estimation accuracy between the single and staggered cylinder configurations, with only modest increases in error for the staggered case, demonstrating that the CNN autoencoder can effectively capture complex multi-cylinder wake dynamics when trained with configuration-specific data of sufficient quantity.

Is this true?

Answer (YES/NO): NO